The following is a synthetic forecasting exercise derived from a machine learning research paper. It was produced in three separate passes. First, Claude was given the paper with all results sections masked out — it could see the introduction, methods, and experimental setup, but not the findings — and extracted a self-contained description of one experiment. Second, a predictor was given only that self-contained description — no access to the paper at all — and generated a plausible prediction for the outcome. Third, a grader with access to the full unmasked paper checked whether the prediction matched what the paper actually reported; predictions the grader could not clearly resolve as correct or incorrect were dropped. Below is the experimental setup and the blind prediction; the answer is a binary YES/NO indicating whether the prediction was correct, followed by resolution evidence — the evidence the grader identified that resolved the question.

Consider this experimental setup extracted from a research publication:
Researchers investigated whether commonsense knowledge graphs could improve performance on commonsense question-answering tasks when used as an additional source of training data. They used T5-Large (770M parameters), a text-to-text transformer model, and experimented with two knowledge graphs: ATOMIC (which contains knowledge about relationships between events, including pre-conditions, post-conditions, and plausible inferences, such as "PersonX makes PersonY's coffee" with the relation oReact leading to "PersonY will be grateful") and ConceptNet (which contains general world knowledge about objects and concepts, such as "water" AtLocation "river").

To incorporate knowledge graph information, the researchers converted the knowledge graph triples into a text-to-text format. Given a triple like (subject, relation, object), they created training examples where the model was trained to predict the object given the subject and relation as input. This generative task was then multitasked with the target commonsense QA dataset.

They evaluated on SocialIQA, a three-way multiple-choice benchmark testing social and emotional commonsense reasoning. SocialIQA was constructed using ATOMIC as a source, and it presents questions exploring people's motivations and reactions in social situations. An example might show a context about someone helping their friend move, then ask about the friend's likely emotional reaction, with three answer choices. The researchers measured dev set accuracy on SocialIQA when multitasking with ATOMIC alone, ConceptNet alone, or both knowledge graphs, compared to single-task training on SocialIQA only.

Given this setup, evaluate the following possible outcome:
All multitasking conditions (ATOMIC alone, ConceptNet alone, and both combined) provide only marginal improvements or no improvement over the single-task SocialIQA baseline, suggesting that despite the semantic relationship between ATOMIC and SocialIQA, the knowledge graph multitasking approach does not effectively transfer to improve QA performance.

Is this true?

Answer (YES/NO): NO